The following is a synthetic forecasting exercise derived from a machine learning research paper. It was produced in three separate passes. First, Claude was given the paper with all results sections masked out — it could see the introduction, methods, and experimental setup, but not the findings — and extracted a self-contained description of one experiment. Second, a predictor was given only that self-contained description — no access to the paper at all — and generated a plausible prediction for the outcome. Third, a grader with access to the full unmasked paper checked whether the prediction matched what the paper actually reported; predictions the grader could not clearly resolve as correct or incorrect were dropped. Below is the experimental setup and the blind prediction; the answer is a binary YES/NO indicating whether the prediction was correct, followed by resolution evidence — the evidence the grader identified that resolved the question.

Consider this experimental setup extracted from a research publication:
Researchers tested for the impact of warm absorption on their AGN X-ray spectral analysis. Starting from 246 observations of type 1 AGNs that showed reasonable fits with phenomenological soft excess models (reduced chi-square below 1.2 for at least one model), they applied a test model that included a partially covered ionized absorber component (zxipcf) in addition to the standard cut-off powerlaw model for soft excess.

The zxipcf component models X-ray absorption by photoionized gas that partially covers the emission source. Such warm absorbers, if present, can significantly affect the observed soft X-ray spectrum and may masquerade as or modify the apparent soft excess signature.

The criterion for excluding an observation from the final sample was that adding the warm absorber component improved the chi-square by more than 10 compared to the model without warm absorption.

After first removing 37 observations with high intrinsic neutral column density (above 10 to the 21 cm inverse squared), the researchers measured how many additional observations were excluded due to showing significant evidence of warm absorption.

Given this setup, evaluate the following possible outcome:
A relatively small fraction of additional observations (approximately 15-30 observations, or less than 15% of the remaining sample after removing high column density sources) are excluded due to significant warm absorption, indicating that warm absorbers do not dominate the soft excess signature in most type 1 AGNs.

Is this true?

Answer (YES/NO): NO